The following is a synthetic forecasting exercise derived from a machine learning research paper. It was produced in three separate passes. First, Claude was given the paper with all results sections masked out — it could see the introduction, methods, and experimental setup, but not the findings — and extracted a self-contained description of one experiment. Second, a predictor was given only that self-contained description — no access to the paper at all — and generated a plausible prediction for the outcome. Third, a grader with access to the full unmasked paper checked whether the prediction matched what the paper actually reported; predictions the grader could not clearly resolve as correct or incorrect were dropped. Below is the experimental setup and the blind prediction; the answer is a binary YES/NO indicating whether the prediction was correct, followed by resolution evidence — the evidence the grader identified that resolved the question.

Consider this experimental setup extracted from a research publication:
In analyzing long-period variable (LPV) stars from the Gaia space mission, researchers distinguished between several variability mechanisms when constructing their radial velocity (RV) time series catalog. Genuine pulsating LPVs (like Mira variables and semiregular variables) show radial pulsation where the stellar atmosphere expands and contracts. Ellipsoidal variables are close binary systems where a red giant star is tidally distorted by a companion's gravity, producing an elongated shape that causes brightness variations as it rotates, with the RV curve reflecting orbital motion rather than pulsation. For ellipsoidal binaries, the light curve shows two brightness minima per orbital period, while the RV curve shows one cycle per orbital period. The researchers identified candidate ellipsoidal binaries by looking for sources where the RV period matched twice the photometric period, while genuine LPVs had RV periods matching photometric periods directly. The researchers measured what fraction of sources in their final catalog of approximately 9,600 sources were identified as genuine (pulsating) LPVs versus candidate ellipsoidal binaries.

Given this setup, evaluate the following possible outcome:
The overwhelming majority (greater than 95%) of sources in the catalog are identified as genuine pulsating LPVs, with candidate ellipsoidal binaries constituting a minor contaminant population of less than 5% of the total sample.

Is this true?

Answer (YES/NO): NO